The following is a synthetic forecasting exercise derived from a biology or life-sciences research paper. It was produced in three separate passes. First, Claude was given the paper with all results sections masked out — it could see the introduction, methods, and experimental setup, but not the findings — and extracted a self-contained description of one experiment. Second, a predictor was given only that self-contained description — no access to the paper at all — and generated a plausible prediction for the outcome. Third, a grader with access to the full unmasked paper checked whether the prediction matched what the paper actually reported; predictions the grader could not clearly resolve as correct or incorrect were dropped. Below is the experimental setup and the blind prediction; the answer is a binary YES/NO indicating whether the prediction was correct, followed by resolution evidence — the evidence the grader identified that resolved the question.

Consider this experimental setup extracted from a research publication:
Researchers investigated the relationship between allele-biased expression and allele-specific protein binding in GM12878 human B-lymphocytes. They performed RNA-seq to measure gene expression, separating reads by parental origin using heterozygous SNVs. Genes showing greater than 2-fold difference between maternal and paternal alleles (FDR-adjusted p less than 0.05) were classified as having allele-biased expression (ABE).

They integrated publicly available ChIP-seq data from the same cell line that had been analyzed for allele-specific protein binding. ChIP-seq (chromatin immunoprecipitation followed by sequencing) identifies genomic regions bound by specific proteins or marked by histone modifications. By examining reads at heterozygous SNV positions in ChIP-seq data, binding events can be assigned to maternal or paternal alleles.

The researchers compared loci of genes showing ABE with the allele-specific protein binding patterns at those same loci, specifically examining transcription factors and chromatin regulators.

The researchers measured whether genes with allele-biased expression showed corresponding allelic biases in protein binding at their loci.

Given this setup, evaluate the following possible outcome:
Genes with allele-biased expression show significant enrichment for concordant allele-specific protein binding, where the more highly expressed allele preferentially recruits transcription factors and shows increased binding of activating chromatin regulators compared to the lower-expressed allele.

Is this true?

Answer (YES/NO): NO